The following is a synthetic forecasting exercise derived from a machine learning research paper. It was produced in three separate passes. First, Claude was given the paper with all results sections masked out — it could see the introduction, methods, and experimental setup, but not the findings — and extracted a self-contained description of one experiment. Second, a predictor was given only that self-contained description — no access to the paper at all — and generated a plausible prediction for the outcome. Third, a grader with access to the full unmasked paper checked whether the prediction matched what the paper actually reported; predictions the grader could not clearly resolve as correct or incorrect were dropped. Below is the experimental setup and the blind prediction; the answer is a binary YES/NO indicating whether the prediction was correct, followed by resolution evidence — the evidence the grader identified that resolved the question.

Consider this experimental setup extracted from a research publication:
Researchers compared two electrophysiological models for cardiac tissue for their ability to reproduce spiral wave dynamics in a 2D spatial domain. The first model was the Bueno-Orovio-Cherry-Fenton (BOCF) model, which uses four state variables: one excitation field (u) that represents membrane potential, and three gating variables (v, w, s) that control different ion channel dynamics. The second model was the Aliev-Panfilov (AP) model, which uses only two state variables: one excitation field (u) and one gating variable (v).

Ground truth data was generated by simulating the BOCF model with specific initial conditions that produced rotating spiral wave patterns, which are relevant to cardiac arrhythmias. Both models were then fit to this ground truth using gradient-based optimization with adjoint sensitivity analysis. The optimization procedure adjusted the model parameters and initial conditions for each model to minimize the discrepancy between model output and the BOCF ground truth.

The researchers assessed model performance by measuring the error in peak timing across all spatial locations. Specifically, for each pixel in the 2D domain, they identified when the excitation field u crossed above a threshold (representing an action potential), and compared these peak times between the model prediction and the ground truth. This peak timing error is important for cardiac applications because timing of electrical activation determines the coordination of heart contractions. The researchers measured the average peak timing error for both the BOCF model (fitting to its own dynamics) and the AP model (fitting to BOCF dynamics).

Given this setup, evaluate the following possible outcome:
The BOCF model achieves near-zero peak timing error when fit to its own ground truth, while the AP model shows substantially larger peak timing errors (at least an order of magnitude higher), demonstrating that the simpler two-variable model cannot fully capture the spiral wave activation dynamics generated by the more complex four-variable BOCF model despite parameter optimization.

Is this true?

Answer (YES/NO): NO